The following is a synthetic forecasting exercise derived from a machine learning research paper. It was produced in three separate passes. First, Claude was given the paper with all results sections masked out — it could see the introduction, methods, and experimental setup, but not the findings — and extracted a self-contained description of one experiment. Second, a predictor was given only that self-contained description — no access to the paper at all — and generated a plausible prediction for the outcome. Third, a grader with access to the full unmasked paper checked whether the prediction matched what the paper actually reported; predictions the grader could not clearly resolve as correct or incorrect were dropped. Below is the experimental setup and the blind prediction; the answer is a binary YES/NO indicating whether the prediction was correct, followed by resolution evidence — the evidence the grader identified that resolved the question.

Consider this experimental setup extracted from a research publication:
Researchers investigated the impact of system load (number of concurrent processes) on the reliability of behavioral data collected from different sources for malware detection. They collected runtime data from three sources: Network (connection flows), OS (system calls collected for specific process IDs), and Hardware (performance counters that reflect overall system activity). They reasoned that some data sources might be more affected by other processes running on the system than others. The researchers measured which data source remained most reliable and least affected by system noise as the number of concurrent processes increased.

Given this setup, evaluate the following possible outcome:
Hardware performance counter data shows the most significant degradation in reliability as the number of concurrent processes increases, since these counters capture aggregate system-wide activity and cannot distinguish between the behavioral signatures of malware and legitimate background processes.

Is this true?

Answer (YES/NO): NO